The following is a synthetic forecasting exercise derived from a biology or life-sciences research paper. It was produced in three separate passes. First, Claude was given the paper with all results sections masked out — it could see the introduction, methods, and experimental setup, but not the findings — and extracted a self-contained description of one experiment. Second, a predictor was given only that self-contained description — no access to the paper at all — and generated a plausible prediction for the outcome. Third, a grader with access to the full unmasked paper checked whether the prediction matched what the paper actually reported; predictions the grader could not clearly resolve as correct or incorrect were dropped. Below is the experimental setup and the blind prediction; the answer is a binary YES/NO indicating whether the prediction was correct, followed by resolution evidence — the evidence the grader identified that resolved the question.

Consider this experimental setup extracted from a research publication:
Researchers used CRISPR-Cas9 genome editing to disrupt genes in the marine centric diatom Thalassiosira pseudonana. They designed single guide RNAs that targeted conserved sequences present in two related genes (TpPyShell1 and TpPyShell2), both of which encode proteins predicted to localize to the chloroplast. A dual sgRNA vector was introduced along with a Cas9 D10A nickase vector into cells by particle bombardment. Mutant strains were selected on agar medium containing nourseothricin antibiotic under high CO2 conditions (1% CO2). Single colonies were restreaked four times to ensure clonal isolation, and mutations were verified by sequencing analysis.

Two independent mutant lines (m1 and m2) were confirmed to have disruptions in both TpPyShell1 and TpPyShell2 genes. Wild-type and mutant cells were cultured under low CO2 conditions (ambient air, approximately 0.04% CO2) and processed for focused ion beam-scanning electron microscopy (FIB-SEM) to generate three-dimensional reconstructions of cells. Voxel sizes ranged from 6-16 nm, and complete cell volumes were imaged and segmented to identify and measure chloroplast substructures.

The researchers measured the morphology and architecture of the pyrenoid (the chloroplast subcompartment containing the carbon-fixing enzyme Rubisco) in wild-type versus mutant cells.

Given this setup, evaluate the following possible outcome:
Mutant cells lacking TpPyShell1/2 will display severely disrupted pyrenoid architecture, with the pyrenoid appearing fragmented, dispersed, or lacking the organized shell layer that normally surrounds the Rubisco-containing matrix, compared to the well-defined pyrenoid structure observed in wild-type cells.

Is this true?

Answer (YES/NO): YES